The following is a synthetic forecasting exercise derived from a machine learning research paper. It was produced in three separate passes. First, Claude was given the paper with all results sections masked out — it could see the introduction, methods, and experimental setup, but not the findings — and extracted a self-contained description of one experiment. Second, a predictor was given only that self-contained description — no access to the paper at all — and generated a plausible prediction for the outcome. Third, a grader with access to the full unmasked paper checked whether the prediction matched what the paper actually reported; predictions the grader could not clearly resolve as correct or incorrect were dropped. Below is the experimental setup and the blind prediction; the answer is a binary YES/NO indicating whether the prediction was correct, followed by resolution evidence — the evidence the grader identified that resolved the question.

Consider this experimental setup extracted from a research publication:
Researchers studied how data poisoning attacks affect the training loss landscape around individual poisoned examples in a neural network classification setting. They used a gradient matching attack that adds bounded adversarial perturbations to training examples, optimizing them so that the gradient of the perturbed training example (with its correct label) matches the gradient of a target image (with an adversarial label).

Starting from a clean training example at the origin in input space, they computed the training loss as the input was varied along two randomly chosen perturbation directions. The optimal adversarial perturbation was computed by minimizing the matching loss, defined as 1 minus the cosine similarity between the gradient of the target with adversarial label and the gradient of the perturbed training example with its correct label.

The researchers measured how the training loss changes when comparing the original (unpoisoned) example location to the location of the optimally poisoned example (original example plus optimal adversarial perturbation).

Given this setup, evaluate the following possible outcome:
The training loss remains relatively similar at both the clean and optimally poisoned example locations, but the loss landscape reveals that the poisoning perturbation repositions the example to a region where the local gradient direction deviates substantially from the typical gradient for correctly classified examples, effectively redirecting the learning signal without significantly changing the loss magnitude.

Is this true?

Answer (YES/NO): NO